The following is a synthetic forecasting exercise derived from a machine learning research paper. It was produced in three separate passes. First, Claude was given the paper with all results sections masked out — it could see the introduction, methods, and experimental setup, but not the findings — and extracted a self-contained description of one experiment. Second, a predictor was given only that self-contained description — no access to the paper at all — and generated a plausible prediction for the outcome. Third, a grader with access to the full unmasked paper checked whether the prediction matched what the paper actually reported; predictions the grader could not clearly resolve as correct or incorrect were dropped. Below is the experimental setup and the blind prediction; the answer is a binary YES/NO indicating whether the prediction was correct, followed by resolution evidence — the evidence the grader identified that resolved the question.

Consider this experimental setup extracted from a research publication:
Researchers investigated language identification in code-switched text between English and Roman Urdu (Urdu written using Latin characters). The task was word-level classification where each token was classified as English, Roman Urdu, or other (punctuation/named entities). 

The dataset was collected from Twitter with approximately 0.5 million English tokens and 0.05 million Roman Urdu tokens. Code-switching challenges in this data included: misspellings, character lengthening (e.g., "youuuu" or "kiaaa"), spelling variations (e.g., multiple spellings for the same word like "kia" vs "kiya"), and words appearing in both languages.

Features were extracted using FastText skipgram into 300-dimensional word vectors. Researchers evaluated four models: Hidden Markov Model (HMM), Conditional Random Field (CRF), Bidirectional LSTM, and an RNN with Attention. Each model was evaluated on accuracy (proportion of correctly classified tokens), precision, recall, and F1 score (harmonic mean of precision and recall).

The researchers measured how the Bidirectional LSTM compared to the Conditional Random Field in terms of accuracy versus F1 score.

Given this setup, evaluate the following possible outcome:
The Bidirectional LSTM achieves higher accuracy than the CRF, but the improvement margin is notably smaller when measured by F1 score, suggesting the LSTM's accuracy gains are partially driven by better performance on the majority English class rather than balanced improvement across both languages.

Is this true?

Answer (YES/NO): NO